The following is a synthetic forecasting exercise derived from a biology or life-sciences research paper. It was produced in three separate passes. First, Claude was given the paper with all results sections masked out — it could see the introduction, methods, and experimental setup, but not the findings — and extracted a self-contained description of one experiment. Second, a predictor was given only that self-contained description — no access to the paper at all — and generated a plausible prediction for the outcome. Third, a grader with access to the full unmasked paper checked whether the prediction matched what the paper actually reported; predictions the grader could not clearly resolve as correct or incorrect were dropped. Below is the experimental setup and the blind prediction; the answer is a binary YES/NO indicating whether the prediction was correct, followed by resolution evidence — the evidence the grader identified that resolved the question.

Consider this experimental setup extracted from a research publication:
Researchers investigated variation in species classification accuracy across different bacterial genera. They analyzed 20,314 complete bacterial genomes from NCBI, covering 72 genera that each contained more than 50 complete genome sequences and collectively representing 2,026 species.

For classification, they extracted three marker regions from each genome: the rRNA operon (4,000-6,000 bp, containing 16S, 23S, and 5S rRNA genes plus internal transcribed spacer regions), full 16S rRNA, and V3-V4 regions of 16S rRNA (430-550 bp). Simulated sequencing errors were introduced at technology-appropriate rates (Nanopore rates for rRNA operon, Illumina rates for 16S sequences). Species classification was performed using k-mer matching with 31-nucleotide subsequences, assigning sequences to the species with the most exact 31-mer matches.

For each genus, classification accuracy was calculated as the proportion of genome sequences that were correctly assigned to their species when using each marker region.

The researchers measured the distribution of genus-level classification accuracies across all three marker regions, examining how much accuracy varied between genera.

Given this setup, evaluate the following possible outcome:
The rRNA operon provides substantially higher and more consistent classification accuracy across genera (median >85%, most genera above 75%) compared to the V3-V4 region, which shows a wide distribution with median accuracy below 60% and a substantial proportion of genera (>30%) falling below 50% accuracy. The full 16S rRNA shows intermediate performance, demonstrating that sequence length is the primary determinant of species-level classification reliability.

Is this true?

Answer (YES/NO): NO